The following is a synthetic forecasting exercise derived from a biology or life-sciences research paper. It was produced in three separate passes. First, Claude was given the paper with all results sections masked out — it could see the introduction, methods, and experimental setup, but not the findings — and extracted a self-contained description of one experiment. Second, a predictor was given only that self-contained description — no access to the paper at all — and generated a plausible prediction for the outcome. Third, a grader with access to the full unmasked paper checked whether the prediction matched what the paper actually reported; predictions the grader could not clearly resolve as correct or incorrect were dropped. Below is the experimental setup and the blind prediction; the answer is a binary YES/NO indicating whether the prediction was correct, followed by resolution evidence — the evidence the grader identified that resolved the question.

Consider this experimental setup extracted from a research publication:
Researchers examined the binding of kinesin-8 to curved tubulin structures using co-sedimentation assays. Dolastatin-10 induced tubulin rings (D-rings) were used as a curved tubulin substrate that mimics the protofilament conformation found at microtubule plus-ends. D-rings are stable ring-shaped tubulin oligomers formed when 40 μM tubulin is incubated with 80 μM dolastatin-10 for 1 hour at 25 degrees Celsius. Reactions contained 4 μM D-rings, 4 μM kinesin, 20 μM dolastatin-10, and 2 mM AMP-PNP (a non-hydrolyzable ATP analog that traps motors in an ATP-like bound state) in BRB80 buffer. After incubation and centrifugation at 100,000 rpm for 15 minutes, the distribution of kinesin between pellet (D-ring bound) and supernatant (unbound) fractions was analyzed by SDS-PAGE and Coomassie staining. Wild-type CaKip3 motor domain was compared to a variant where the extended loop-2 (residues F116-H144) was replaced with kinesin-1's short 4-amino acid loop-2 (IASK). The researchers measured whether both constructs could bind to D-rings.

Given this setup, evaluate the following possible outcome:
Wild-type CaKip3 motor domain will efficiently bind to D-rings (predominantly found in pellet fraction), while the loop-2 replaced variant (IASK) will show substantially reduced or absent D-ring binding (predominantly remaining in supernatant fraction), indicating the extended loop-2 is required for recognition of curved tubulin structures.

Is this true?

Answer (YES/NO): NO